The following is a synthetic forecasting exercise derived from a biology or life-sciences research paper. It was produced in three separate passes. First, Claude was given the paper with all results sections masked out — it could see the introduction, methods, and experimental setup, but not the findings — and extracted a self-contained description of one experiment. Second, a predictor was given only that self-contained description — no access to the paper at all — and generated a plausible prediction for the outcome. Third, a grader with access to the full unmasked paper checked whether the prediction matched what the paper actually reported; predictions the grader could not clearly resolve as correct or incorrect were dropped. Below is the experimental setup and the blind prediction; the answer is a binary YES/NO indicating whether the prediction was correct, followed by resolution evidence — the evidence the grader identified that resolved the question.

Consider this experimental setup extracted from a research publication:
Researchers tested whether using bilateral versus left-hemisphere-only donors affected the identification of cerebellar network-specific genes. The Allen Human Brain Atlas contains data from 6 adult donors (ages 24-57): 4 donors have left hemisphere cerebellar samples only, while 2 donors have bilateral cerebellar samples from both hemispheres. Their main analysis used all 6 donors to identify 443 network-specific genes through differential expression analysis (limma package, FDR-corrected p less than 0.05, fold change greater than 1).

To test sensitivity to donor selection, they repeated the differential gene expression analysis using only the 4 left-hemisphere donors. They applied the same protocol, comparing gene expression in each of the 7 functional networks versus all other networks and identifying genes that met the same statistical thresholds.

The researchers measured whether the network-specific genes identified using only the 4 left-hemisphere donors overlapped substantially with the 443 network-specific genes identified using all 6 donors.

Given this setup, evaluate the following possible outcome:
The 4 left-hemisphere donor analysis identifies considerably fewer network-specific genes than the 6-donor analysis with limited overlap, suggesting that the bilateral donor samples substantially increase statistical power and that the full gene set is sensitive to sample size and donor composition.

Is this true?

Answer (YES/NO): NO